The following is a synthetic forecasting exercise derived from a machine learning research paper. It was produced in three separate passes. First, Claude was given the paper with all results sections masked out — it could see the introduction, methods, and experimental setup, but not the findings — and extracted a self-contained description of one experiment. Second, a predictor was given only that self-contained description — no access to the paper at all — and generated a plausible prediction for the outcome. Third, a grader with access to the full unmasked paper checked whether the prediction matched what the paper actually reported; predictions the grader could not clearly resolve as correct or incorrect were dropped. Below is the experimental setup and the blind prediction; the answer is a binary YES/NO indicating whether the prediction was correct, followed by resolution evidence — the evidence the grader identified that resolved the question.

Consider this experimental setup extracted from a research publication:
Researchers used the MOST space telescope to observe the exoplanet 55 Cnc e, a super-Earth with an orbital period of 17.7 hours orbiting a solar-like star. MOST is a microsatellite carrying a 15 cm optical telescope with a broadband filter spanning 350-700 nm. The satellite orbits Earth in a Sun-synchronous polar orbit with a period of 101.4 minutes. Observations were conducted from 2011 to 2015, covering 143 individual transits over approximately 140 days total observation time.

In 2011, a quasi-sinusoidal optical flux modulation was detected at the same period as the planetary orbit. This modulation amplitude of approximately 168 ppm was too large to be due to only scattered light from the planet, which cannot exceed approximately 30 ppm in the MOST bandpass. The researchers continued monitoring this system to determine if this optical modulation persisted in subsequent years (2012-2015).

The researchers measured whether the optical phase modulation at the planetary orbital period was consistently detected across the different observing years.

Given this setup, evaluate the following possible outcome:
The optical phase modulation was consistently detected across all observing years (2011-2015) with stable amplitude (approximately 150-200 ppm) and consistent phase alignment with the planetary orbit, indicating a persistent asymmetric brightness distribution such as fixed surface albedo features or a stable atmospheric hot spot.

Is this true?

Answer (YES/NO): NO